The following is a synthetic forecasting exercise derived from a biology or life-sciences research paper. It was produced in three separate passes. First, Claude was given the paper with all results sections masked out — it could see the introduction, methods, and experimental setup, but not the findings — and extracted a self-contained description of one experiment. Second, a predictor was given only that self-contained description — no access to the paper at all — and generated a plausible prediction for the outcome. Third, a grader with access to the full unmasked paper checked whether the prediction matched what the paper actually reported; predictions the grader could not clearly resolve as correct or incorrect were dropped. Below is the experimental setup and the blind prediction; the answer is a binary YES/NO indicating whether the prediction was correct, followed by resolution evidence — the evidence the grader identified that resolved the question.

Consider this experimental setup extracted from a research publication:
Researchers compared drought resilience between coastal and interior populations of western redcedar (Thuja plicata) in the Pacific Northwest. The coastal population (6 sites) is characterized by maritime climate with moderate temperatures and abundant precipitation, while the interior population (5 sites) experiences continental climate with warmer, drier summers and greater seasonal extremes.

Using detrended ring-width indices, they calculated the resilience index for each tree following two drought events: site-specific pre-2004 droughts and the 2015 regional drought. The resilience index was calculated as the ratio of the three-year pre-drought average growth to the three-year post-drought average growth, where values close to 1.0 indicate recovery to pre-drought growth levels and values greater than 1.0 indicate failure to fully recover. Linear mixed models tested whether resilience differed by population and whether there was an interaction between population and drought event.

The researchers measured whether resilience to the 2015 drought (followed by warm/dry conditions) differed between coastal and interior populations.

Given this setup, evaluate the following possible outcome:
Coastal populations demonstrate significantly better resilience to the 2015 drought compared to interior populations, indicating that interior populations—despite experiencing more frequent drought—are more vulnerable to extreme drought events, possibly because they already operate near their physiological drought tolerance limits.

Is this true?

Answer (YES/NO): NO